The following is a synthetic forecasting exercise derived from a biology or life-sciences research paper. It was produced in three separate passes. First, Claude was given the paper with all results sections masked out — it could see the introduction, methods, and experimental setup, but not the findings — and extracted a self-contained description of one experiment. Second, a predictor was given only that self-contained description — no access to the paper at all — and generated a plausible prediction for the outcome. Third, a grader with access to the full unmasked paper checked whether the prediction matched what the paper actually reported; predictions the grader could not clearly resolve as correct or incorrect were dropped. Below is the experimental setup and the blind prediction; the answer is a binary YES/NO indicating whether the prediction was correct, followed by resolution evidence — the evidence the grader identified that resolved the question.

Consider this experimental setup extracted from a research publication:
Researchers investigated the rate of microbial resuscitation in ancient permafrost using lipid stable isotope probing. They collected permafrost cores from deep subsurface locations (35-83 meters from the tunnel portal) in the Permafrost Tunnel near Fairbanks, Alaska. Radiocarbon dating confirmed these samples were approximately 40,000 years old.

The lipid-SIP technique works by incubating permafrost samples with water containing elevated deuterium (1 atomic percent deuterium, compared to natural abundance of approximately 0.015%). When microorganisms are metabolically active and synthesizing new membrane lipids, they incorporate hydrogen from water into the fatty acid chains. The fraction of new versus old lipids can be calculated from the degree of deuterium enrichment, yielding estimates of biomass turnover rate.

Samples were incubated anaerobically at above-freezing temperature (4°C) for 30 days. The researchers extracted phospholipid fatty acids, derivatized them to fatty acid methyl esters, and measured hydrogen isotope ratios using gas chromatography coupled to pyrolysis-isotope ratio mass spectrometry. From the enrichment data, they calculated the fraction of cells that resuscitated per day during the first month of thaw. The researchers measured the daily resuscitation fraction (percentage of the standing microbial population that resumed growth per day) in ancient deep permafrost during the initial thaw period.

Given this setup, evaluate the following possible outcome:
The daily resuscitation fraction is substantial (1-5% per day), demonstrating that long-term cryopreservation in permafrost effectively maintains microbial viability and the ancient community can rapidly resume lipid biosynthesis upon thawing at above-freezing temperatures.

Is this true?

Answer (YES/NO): NO